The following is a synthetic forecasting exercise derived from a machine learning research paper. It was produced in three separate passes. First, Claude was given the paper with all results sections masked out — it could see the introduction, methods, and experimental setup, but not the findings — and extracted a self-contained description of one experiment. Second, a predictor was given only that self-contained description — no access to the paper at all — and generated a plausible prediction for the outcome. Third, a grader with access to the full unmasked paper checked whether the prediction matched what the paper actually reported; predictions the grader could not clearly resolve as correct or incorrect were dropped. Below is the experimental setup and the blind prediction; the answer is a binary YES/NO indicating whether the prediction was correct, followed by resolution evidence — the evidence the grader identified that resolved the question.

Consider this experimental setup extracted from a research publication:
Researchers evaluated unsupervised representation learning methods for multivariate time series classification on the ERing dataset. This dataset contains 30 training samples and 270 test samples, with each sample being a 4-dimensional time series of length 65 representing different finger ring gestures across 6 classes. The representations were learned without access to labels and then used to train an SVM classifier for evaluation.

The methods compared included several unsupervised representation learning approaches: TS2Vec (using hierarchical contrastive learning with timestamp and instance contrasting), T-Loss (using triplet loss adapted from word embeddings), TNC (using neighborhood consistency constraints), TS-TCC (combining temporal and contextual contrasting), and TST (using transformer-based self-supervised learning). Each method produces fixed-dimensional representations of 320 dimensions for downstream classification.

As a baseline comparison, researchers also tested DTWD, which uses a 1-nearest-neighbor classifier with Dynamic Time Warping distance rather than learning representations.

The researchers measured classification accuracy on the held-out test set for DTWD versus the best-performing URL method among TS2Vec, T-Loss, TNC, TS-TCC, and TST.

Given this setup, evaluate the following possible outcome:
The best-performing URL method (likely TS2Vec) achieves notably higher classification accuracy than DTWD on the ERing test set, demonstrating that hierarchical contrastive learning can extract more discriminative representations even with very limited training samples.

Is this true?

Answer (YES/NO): NO